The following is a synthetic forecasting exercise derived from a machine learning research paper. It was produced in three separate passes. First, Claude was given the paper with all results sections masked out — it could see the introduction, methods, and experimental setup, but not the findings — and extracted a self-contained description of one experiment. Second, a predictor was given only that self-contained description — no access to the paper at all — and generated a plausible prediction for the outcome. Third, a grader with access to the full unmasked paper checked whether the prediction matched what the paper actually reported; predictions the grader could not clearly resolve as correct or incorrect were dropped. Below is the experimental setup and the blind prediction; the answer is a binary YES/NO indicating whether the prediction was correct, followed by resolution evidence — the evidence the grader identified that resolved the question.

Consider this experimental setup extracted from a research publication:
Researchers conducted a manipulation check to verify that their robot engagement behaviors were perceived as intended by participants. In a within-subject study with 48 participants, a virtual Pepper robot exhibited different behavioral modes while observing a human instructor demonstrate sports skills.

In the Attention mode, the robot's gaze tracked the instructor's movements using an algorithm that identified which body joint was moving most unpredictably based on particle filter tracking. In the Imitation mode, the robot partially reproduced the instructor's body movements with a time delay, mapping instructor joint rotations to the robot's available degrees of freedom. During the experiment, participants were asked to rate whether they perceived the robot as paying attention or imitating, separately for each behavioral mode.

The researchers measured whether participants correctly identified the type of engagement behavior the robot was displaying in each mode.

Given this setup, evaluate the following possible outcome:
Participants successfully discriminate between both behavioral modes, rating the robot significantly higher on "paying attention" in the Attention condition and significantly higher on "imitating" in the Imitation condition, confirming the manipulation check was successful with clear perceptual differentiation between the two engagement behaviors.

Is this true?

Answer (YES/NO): YES